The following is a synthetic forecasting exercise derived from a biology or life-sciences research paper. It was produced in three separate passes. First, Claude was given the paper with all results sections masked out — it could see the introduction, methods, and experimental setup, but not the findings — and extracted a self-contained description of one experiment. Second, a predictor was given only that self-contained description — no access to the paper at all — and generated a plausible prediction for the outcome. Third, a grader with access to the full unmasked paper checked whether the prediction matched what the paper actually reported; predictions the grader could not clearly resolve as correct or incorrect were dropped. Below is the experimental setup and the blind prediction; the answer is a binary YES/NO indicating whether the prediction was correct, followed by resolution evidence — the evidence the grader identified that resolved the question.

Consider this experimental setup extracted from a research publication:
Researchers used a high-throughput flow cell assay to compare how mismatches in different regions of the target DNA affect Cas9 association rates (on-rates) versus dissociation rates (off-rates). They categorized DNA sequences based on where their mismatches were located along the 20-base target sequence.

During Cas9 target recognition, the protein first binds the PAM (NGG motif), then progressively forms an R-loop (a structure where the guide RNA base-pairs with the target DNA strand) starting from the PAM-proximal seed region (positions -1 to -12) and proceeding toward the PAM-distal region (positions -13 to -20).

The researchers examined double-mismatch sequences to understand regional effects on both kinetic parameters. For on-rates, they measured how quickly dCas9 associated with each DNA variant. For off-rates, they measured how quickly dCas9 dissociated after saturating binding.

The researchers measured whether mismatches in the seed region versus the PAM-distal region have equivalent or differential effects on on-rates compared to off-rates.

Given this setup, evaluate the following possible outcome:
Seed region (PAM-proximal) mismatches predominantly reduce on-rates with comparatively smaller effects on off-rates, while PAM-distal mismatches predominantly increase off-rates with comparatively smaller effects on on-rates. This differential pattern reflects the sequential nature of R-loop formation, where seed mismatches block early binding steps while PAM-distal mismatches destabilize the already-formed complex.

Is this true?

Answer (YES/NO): YES